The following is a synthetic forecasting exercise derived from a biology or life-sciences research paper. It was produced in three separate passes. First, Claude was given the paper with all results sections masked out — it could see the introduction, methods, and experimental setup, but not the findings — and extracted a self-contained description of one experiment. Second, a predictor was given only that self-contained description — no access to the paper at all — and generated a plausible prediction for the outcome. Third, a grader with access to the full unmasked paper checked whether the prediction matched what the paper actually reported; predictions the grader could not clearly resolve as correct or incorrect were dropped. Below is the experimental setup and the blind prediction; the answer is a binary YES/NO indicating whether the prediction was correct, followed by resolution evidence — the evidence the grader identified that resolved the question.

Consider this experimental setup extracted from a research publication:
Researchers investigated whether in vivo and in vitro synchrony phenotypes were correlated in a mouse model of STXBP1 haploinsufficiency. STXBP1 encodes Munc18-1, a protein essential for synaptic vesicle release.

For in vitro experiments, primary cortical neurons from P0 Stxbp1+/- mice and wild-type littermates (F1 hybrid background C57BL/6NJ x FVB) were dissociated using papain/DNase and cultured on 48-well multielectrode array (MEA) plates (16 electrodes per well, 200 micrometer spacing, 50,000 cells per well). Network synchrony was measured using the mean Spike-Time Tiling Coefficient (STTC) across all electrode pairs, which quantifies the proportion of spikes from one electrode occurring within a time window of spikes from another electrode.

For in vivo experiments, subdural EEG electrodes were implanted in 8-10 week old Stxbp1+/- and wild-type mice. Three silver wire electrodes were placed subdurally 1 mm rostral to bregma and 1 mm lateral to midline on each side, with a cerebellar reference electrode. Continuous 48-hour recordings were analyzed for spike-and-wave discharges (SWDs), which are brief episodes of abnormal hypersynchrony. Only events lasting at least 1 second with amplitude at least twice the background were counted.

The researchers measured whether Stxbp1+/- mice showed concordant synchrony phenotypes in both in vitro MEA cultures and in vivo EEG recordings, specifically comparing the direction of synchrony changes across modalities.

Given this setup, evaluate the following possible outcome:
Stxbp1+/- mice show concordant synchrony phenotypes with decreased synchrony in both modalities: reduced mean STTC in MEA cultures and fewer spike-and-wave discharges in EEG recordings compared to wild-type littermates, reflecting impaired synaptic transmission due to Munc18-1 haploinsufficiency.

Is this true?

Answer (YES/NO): NO